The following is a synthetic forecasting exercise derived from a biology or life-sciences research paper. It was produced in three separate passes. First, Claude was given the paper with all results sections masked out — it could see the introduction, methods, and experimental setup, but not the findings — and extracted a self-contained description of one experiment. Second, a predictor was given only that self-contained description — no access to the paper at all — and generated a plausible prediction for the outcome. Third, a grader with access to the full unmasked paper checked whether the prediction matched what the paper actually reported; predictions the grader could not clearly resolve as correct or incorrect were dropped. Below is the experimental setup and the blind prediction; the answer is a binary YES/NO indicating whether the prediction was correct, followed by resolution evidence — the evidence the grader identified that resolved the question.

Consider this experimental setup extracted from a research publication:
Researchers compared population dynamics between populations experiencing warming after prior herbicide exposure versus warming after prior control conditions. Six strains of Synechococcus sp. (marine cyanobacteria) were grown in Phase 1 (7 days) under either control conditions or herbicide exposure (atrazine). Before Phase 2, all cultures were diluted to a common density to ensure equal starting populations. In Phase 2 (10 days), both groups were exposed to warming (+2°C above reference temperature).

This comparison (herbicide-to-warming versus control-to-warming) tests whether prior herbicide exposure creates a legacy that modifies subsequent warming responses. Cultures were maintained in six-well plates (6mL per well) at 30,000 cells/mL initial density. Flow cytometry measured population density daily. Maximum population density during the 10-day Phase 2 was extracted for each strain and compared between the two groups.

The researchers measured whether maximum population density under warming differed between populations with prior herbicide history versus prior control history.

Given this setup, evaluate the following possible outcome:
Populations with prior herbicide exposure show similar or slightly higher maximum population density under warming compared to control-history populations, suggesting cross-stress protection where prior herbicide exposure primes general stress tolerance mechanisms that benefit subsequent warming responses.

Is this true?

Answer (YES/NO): YES